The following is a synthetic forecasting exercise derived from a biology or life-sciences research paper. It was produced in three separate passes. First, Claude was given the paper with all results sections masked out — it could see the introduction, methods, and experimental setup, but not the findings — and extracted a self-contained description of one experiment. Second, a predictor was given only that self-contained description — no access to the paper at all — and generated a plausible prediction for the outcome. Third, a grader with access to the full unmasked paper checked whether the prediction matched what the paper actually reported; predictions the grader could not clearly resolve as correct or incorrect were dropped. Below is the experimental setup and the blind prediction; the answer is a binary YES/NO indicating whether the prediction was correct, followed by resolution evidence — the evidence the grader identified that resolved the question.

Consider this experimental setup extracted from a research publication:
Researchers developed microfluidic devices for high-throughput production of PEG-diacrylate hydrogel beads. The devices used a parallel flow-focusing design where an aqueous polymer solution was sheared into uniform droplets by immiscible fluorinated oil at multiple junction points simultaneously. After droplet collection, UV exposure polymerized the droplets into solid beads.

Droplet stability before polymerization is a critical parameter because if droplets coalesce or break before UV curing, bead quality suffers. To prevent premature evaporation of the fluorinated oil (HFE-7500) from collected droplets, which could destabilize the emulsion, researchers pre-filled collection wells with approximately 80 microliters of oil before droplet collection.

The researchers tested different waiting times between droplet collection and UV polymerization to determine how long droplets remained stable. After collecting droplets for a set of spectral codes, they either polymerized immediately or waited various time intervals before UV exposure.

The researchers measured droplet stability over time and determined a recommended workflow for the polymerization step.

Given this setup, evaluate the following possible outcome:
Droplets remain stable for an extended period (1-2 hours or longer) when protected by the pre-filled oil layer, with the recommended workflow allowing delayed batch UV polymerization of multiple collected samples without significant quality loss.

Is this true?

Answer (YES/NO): NO